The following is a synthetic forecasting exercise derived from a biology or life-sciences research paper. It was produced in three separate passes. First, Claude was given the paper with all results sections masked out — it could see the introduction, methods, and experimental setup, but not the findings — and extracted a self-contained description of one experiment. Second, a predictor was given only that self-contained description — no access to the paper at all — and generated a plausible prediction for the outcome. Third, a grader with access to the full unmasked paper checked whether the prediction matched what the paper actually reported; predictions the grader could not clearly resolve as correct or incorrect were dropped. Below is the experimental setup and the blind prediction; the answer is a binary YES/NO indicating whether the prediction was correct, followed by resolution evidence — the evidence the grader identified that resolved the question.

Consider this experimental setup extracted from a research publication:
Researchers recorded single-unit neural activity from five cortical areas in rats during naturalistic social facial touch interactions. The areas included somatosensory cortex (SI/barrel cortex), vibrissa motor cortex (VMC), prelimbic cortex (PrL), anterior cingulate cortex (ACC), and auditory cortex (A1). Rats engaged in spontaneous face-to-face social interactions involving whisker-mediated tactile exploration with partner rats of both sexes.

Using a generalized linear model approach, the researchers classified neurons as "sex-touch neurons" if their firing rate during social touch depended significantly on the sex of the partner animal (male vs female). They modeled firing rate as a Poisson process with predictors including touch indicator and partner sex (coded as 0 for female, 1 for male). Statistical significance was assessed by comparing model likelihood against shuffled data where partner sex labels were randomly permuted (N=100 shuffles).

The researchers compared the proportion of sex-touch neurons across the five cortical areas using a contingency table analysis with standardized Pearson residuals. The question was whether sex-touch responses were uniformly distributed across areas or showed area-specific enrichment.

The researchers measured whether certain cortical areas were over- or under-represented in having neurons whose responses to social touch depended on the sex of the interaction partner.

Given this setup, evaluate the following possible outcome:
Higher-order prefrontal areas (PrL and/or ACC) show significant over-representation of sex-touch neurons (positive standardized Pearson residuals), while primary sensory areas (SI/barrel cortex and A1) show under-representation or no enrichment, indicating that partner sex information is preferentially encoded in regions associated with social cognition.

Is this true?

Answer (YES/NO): NO